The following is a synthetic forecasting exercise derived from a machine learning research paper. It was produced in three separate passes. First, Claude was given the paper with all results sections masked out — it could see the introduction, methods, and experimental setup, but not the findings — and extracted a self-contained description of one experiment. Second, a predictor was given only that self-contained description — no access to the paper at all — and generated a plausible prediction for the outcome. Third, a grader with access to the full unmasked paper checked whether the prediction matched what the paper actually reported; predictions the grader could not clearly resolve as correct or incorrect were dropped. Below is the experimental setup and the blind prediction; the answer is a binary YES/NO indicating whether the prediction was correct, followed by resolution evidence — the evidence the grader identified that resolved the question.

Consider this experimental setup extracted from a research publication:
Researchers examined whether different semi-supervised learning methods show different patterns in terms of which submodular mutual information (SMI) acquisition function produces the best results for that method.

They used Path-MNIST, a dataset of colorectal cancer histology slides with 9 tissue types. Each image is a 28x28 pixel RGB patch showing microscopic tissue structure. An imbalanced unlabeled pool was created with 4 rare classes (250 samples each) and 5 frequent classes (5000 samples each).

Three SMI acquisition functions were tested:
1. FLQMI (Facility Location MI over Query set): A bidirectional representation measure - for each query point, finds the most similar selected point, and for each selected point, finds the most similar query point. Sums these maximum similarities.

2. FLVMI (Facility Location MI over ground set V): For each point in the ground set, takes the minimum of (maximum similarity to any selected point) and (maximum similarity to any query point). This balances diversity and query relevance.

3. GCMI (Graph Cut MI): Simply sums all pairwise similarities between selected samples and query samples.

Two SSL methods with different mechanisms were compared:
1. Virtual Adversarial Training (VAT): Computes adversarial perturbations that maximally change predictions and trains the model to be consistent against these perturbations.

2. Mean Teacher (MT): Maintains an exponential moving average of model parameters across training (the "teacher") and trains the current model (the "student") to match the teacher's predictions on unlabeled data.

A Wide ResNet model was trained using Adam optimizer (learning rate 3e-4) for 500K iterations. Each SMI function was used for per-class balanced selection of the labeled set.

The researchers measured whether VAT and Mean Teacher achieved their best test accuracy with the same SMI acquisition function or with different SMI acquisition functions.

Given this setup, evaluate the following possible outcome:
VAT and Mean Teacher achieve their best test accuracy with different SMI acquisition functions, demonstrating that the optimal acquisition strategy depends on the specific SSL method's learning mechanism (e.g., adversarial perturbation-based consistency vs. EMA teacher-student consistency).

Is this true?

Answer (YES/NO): YES